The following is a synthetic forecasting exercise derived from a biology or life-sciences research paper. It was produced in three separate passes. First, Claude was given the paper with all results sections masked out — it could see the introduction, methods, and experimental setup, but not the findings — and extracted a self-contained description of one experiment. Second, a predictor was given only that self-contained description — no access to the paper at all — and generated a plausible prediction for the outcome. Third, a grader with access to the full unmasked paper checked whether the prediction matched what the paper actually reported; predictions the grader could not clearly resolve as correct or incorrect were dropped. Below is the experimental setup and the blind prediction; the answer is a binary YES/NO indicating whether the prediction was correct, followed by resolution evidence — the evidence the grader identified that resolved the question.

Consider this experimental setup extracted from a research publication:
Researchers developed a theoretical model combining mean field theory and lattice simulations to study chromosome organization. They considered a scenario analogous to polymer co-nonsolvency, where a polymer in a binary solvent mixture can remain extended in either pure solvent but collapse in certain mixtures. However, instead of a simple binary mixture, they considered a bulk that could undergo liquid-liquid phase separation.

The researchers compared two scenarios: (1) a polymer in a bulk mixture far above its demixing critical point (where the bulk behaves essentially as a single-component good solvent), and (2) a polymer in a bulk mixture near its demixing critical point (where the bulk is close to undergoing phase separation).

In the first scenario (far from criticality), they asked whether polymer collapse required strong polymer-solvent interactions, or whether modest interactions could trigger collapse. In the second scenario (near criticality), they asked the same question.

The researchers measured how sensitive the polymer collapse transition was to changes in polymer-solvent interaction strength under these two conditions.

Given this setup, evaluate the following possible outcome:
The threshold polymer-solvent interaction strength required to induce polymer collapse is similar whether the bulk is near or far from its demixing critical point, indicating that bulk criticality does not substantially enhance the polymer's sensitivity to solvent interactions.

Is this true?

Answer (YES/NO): NO